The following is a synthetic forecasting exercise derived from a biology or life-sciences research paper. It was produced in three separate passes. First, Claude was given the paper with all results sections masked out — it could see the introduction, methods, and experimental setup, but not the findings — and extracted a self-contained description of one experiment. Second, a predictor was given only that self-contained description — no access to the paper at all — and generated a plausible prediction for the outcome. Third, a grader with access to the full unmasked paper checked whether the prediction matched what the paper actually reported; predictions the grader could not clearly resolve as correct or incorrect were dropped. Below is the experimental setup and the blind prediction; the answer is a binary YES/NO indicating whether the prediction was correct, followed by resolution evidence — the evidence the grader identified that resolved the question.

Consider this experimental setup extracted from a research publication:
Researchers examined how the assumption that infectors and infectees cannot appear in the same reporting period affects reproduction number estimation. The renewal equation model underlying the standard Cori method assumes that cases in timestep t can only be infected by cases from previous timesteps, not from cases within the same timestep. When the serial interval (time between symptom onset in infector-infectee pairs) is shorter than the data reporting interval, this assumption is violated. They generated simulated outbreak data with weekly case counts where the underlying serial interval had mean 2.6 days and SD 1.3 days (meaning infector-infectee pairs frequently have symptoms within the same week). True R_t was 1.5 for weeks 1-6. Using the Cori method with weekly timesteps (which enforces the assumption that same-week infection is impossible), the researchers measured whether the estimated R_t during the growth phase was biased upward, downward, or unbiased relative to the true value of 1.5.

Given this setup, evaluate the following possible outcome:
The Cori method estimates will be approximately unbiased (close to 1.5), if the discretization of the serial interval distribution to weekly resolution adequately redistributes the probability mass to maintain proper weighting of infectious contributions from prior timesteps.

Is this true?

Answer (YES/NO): NO